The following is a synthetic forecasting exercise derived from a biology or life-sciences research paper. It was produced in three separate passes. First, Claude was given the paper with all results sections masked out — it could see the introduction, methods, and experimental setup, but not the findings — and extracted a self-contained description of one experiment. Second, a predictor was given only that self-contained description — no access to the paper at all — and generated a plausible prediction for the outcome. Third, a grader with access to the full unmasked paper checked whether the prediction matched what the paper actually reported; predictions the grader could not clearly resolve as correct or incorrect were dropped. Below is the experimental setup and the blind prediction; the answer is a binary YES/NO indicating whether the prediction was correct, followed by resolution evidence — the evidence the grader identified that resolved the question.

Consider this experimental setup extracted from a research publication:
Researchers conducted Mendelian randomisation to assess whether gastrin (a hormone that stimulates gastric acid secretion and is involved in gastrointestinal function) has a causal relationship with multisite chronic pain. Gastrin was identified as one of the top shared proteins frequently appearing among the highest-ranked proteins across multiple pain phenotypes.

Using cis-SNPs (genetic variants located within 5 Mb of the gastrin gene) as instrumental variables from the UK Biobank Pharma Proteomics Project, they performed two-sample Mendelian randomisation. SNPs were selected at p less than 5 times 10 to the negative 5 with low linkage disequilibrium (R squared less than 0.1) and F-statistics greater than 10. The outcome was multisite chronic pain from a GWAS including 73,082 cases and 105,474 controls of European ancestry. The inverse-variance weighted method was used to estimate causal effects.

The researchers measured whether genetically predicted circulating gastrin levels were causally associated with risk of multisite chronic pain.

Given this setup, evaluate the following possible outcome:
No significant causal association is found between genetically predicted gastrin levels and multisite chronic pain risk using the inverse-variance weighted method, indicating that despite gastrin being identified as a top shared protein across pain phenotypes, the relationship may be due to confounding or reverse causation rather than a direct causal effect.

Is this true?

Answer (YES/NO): NO